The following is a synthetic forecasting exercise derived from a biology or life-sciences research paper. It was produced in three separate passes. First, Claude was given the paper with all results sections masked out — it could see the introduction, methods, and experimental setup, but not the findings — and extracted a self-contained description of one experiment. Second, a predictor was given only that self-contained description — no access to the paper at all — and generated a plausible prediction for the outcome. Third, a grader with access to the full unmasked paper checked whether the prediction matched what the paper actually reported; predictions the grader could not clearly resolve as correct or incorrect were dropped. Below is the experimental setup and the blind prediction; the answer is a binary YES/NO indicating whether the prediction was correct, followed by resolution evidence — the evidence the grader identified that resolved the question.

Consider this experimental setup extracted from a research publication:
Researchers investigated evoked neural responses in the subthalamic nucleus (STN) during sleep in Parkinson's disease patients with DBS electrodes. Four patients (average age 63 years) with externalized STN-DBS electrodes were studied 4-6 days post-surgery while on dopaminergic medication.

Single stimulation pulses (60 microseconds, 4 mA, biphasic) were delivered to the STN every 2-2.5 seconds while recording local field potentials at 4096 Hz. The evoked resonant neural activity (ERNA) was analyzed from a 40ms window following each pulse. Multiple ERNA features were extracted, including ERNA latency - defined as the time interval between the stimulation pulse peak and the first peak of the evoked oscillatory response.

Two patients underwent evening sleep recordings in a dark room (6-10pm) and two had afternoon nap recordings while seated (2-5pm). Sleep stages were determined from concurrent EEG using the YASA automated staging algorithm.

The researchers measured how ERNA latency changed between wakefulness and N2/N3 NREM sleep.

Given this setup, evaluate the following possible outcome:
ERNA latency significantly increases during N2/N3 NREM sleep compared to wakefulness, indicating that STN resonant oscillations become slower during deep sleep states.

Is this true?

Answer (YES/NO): YES